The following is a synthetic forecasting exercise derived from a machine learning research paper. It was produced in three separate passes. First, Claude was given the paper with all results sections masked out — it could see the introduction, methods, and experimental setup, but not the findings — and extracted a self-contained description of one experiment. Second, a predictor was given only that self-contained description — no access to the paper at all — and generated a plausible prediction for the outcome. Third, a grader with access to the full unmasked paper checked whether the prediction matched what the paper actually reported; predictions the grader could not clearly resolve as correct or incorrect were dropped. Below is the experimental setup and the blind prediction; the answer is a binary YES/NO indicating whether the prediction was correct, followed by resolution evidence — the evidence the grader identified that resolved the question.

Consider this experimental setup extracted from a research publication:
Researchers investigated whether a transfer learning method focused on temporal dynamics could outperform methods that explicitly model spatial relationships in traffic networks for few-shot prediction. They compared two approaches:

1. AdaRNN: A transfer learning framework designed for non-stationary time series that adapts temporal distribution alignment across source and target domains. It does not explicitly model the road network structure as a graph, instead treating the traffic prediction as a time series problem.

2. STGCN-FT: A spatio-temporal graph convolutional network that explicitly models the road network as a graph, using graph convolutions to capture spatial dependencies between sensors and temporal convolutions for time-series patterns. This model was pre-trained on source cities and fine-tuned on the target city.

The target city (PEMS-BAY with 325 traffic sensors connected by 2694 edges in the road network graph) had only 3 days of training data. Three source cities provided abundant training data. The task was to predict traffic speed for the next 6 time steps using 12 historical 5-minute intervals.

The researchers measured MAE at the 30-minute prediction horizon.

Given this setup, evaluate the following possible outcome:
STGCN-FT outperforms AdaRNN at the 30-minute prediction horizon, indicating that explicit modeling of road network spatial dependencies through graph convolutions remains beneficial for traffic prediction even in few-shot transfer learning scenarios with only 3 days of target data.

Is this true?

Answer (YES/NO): NO